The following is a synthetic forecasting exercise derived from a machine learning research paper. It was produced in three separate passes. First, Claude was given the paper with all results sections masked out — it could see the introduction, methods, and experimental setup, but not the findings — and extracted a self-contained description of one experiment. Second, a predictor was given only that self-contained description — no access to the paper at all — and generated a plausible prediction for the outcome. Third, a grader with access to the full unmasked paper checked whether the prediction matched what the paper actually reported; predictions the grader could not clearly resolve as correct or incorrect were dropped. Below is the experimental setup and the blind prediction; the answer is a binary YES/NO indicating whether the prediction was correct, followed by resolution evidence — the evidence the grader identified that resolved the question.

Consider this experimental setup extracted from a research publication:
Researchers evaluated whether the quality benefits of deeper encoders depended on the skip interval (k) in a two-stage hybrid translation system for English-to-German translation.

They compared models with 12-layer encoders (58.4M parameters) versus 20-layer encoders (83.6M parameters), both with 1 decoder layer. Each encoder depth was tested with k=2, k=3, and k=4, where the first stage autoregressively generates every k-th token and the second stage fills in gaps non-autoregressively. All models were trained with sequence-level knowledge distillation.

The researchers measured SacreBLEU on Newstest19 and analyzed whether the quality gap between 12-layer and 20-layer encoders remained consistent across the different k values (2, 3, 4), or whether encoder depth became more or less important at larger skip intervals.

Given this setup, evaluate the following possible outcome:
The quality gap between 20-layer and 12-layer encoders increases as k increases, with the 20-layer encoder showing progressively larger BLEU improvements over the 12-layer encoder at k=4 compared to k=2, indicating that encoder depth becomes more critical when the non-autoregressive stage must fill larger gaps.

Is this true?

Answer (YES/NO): NO